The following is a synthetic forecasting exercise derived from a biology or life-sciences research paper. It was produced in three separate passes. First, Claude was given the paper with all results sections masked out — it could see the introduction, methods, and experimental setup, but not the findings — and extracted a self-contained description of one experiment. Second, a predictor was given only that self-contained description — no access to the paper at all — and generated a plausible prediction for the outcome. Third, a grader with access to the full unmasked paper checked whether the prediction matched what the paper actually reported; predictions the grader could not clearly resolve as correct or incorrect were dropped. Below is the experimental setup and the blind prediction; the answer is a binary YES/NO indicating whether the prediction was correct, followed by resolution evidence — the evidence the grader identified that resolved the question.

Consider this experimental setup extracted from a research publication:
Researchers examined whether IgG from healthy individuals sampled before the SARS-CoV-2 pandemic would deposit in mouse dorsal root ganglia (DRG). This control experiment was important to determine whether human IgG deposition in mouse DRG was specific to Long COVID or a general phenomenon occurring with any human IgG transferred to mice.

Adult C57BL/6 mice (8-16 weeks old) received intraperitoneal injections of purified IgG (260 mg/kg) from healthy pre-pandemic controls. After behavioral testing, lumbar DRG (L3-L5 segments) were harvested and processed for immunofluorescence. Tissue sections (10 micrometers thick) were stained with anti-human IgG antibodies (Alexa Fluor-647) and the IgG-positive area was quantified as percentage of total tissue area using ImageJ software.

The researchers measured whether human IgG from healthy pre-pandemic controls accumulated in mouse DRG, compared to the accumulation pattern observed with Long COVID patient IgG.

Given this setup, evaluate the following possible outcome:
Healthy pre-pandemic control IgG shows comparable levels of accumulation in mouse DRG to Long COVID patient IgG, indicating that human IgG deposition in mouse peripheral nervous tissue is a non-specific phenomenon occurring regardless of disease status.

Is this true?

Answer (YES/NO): YES